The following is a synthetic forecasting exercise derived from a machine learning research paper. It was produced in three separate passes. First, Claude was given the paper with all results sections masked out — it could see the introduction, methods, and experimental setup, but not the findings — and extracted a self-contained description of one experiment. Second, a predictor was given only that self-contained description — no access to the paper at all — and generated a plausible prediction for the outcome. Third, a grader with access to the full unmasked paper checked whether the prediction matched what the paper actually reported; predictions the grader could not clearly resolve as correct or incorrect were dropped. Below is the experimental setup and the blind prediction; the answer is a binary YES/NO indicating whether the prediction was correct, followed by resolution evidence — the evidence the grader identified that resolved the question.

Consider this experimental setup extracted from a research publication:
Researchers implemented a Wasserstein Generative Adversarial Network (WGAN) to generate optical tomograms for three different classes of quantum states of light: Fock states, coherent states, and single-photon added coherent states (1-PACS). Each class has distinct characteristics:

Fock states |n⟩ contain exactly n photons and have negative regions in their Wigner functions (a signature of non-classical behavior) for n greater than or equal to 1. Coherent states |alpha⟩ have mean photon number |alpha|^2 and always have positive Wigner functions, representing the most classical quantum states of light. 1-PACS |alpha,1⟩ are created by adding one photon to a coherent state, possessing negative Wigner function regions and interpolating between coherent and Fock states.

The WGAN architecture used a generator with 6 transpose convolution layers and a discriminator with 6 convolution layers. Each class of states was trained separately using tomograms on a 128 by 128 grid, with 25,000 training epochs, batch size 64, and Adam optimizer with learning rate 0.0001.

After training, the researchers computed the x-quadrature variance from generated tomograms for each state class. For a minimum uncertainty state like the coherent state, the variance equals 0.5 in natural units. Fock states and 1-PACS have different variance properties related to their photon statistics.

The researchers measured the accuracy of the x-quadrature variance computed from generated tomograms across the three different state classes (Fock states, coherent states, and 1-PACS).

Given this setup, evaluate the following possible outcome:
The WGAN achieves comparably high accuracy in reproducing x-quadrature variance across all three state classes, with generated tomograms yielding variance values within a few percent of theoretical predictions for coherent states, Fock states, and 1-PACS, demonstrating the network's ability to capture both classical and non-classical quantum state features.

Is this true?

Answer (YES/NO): YES